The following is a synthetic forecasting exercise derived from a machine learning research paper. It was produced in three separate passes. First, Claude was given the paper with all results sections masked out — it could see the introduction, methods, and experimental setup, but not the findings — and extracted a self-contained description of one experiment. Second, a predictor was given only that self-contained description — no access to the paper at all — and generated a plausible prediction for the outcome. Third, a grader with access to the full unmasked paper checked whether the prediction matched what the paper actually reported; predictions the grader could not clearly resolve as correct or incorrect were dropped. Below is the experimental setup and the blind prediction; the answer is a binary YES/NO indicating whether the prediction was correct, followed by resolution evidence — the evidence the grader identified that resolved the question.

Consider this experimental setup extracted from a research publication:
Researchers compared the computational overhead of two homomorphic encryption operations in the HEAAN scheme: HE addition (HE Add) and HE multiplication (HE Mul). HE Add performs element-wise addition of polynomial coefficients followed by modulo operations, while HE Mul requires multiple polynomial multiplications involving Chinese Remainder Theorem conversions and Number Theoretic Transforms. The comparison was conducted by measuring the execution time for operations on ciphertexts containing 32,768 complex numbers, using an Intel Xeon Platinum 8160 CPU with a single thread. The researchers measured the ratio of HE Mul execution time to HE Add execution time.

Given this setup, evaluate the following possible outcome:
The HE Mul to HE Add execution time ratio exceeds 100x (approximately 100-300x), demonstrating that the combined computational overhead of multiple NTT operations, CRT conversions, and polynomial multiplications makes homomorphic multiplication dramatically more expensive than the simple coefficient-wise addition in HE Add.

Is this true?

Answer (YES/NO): NO